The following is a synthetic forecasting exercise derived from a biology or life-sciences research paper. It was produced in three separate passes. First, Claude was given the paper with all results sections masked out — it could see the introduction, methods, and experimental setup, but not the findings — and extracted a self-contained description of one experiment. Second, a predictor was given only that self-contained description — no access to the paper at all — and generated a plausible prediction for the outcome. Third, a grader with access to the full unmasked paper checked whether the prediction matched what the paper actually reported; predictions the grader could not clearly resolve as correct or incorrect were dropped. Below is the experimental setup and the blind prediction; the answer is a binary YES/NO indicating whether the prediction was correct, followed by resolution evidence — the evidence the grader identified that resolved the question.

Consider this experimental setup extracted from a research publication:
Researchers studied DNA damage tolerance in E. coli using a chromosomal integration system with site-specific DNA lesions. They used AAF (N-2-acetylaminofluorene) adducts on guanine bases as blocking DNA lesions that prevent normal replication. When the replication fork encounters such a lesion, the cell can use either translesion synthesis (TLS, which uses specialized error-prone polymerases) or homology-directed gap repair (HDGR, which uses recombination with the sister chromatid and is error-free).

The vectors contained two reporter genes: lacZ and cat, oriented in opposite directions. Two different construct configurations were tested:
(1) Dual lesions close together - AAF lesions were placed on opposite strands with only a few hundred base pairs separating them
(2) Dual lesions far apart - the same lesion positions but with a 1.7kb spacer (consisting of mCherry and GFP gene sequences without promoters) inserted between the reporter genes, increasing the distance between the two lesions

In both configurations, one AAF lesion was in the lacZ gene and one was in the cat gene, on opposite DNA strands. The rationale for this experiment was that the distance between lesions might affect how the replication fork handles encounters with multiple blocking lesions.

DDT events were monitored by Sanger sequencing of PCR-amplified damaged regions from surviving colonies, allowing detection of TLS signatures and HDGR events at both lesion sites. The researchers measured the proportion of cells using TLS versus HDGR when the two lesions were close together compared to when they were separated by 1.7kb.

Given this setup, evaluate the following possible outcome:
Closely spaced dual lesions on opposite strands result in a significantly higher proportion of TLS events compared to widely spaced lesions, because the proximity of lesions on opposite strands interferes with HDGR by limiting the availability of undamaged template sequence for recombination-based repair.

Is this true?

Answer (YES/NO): NO